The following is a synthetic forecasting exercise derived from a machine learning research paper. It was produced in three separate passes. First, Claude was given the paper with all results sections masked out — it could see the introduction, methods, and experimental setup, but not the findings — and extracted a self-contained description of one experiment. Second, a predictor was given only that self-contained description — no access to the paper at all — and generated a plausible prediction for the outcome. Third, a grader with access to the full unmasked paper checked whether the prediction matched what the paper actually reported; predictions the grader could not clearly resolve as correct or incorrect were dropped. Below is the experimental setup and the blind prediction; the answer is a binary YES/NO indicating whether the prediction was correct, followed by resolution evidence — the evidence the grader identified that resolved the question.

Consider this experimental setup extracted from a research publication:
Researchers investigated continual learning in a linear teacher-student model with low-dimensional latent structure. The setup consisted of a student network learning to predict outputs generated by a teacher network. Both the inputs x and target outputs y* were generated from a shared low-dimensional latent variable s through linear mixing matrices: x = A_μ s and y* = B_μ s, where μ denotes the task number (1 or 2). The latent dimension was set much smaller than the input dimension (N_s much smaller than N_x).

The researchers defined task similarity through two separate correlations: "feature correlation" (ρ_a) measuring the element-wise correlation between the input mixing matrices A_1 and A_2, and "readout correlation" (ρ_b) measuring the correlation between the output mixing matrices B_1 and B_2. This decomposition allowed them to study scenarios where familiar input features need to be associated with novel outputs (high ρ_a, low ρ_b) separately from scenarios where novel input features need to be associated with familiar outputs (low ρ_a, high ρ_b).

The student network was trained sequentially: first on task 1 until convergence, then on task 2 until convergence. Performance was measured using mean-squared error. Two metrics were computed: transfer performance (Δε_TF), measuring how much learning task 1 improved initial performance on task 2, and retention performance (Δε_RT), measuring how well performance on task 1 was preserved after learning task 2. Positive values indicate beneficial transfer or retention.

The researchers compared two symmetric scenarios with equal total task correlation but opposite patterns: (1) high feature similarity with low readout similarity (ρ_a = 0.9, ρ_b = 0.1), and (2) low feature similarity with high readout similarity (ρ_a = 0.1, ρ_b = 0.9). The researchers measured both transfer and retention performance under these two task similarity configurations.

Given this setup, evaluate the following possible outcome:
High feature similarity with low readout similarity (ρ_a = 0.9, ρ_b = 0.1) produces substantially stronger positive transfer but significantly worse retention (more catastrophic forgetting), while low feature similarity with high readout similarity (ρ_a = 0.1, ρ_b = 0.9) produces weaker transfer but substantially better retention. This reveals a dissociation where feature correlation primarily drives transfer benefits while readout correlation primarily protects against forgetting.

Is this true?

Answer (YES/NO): NO